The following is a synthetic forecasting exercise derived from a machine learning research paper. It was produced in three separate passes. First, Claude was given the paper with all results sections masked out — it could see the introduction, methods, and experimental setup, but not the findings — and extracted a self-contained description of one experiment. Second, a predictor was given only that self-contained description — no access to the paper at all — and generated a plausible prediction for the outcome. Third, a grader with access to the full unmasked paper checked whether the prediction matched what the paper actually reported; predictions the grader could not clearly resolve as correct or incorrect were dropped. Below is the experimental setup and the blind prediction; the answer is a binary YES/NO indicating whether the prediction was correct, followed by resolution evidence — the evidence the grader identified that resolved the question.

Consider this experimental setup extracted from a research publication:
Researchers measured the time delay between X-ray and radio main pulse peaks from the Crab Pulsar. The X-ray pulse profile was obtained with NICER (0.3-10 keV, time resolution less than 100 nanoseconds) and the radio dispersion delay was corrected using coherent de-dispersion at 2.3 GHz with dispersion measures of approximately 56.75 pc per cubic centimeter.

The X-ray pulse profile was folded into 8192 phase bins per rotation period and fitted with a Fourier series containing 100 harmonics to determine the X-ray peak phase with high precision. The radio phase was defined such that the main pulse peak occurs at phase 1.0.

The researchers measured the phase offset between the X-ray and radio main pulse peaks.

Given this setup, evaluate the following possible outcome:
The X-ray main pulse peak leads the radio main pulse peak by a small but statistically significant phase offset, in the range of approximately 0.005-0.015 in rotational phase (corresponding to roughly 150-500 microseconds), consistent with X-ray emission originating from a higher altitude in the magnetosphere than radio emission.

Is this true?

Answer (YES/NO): YES